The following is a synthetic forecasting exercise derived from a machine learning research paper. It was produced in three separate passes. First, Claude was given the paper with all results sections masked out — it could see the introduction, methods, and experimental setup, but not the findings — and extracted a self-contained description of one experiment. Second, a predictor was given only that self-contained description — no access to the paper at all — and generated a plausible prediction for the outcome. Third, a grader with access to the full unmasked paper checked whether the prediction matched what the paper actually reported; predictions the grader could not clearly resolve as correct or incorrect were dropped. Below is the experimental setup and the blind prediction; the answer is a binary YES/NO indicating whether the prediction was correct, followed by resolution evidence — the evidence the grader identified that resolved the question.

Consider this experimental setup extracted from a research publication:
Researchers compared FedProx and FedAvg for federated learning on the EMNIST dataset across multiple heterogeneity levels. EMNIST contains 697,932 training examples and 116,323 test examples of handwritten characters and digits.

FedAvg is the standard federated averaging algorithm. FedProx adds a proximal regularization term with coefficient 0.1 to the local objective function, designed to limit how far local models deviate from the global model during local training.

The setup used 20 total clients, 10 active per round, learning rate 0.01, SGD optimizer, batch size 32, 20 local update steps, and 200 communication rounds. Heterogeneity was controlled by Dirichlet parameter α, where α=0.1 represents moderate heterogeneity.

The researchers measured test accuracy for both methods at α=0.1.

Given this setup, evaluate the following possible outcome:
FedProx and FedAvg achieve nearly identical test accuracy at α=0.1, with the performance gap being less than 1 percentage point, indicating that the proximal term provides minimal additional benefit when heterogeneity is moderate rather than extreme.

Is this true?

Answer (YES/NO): NO